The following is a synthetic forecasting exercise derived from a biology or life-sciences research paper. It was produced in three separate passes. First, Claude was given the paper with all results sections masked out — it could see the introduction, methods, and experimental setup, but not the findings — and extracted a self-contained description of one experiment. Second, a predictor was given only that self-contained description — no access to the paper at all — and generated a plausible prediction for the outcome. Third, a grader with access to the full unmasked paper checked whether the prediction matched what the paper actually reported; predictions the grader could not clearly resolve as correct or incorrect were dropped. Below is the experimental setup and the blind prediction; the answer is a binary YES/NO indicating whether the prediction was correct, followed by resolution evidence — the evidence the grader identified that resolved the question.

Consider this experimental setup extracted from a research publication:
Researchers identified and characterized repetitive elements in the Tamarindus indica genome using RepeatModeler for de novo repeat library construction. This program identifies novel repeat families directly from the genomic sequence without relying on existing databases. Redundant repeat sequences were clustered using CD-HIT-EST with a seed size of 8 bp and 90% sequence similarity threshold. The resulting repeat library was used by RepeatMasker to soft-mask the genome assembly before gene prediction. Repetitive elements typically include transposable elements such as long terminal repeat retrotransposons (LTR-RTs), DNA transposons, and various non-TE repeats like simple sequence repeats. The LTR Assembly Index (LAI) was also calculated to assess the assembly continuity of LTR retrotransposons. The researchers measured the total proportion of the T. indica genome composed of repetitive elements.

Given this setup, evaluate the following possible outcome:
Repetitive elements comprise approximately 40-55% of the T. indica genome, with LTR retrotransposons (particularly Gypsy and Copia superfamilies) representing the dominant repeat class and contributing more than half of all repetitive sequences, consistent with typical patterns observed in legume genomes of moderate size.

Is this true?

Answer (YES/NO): NO